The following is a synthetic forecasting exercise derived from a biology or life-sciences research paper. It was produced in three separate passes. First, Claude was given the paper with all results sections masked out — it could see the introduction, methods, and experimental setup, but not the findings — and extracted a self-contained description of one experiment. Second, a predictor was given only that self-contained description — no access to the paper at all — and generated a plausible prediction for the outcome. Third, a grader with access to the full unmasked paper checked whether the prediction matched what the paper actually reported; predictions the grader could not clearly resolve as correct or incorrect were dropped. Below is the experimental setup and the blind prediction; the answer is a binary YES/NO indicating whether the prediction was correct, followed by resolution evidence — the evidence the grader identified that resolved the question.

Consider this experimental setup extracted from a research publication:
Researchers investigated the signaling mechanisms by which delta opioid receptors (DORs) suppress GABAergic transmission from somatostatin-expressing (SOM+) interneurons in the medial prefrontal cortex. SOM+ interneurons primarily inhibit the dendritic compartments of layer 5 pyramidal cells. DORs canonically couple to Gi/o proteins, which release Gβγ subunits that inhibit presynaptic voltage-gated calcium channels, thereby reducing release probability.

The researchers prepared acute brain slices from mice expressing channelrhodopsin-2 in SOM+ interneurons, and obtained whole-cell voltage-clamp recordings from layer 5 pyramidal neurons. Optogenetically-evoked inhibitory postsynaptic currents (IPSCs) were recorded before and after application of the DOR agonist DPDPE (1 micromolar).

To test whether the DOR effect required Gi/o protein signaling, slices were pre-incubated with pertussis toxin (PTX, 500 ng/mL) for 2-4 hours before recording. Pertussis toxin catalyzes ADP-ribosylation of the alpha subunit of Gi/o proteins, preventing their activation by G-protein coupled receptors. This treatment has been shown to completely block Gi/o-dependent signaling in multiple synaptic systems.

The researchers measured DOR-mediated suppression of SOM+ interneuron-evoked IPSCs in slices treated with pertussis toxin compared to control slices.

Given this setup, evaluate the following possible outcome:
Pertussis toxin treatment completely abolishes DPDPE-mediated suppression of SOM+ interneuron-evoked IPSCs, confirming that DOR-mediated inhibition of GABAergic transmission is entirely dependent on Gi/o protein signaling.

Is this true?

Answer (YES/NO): NO